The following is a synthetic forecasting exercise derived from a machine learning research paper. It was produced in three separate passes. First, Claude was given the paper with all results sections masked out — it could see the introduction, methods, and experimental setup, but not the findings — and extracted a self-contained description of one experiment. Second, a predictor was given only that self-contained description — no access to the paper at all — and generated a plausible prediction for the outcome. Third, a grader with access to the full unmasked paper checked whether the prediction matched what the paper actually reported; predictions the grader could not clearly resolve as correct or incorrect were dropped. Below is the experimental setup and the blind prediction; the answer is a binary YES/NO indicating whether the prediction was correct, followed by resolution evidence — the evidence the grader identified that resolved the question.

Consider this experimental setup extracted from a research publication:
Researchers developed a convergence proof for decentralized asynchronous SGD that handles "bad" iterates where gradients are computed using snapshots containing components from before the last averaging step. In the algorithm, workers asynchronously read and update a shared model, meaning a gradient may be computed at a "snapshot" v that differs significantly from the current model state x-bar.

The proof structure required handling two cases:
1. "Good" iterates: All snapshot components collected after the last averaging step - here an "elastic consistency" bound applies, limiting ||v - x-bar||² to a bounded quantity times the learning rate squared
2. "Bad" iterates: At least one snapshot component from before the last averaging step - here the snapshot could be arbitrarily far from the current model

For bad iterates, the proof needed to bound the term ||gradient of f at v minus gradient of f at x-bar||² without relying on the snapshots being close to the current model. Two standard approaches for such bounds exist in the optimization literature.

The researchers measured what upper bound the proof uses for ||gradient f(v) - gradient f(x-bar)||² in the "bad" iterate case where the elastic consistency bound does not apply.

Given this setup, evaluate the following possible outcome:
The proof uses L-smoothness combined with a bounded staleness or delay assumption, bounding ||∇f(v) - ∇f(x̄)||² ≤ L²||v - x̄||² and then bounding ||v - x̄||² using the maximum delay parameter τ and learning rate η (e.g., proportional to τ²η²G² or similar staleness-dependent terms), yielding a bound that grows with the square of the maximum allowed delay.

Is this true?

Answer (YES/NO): NO